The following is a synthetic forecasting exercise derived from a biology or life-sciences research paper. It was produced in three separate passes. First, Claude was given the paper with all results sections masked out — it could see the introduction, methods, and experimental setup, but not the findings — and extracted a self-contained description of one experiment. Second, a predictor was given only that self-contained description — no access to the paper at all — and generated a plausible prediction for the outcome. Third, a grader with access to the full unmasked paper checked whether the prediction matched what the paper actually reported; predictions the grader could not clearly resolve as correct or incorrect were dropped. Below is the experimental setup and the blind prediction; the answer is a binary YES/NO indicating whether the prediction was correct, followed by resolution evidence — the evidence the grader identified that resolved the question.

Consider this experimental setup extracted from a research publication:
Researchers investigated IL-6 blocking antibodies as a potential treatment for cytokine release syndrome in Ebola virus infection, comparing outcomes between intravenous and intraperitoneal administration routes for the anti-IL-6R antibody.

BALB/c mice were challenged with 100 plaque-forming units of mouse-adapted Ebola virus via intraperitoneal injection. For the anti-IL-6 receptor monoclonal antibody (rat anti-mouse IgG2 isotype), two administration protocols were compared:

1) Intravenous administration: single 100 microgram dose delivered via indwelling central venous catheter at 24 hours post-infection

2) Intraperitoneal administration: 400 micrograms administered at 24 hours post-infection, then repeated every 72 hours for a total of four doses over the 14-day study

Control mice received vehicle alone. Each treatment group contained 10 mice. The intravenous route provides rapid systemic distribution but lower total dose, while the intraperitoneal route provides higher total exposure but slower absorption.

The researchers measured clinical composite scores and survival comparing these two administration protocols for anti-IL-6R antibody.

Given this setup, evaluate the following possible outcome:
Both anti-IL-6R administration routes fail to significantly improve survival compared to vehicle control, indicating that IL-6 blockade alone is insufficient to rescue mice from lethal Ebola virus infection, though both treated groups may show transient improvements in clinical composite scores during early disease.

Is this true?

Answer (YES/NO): NO